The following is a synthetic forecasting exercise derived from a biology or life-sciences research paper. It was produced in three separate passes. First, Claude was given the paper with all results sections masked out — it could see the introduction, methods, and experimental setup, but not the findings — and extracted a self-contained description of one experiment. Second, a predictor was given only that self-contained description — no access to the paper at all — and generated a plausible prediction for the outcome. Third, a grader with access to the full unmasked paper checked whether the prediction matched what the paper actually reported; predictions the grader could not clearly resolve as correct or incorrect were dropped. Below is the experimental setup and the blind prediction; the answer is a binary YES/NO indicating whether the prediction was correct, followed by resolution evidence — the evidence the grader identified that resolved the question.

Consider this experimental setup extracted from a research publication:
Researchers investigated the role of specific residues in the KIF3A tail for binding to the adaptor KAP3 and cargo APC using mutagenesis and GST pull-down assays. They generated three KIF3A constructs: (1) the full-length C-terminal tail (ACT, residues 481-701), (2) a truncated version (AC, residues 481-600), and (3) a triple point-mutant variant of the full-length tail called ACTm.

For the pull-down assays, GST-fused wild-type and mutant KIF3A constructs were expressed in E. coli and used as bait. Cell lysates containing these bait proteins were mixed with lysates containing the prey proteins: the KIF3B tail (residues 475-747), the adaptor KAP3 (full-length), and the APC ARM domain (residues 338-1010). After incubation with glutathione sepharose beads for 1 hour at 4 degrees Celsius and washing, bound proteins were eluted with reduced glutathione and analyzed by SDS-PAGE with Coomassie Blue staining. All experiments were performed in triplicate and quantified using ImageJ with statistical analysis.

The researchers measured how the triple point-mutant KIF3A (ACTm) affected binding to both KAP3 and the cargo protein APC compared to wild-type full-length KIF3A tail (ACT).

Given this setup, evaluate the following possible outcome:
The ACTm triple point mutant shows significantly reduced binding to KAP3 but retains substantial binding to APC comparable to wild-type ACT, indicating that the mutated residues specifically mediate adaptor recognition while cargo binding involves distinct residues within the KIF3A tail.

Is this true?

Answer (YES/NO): NO